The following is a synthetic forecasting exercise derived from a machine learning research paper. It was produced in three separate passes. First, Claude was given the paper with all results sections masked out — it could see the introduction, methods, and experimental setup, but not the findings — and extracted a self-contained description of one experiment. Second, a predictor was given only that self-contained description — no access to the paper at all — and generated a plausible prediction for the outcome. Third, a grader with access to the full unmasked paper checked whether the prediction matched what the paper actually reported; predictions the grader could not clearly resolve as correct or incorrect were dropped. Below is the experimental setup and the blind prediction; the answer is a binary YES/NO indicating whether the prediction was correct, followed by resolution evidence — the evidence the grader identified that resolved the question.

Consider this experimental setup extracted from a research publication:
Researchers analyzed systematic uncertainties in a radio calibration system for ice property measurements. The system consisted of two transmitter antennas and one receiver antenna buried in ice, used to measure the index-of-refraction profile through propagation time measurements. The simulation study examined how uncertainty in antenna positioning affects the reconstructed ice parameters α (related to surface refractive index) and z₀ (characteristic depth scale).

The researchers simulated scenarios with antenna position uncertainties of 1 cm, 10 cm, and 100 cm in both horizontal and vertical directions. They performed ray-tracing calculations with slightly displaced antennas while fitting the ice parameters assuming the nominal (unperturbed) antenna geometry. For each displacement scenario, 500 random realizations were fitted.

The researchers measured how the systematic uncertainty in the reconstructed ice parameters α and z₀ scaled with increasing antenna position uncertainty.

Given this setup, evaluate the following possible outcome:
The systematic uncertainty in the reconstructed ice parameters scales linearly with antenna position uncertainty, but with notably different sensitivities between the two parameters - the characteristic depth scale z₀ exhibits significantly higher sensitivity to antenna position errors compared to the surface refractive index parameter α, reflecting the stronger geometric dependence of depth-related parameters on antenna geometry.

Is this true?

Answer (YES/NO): YES